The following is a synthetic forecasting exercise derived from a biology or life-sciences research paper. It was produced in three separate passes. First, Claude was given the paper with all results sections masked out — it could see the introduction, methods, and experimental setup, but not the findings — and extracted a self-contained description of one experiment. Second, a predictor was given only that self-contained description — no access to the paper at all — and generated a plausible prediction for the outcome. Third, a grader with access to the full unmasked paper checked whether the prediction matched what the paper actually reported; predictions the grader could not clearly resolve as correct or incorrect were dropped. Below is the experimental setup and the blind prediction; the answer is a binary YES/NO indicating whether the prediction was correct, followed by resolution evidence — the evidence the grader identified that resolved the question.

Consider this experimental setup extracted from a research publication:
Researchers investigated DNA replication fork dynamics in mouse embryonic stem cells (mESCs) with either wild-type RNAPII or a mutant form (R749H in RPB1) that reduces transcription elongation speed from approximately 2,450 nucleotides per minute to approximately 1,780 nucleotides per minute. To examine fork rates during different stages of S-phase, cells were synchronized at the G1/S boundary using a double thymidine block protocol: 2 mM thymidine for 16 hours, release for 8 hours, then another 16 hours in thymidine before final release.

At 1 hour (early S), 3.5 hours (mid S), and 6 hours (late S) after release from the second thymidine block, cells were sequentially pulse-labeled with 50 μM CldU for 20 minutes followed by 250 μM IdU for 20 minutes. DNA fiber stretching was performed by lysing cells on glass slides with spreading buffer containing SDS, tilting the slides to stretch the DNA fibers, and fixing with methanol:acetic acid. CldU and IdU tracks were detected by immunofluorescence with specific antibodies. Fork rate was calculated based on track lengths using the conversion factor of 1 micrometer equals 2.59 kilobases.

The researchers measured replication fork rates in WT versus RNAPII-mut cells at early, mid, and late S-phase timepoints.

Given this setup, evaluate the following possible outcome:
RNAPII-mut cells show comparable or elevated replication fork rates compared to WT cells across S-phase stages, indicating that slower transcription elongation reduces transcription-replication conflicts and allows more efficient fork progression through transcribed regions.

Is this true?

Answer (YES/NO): NO